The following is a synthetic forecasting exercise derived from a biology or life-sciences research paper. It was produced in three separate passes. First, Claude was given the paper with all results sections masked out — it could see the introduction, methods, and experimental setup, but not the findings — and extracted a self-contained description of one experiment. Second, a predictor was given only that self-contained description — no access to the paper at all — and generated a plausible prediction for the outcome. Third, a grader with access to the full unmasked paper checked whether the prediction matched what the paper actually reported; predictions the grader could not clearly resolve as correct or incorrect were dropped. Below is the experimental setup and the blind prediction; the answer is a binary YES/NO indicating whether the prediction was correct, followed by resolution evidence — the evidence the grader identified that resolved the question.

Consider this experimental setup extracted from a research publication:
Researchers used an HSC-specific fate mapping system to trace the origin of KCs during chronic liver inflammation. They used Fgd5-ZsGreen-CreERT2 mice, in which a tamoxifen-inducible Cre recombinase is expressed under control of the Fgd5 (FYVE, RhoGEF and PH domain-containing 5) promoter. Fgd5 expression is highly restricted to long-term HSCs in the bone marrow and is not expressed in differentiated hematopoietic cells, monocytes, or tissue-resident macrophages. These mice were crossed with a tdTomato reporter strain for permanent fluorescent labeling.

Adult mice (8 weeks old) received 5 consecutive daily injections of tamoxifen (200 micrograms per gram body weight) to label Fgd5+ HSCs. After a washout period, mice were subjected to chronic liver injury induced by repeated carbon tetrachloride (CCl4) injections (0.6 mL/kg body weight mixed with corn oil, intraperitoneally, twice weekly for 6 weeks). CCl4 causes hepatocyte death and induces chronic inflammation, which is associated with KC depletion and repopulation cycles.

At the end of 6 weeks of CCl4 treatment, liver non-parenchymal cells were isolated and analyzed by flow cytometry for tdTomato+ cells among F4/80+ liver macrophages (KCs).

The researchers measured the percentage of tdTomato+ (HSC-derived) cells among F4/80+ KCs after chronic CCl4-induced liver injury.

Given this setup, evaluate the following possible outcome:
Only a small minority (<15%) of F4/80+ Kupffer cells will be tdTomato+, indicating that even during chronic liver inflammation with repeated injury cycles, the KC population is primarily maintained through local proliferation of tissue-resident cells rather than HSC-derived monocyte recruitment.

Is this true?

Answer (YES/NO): NO